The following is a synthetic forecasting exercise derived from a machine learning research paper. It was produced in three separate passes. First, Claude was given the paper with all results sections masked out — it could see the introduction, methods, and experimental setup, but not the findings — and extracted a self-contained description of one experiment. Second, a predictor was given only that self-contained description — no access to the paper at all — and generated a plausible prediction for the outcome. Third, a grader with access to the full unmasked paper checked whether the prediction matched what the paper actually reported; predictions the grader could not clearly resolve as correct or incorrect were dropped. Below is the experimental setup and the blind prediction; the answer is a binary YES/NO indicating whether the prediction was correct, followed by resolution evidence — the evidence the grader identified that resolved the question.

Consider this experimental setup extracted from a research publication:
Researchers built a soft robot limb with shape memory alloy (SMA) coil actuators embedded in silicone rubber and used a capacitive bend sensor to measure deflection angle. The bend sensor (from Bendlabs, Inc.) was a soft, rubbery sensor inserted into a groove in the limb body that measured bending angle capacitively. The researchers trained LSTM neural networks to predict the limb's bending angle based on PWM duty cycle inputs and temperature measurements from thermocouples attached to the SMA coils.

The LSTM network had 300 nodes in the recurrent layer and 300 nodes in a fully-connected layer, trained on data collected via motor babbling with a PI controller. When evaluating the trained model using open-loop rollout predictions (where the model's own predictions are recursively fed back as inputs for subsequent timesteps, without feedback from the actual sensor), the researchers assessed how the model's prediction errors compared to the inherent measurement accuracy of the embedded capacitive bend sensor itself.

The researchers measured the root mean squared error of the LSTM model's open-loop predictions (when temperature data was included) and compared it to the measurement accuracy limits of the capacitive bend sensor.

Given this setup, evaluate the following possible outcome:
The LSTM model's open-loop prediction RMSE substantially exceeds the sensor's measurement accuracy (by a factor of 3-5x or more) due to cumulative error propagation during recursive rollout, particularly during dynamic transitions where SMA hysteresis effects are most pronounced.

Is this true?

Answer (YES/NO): NO